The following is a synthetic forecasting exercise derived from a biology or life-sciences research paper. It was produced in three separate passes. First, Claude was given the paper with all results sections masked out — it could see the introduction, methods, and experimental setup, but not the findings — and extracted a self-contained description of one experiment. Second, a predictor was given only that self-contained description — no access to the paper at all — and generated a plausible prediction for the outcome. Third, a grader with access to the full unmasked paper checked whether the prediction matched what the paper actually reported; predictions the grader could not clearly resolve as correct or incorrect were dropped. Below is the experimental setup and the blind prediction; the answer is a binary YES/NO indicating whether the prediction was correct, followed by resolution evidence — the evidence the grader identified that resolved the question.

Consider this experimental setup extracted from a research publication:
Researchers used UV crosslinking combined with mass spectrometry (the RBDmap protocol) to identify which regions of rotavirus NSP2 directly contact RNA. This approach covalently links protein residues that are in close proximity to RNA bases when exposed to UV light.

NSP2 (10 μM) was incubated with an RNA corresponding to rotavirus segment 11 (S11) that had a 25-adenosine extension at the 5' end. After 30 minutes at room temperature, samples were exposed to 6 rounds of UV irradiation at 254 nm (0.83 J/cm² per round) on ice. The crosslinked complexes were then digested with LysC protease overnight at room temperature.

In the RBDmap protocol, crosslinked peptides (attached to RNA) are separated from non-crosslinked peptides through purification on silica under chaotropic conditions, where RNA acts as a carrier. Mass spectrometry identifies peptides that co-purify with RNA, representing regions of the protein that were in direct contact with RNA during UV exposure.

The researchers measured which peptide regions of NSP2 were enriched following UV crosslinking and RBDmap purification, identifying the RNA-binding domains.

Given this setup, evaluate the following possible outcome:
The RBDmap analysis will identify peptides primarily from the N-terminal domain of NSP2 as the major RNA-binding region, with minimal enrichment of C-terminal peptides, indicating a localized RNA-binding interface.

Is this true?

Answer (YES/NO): NO